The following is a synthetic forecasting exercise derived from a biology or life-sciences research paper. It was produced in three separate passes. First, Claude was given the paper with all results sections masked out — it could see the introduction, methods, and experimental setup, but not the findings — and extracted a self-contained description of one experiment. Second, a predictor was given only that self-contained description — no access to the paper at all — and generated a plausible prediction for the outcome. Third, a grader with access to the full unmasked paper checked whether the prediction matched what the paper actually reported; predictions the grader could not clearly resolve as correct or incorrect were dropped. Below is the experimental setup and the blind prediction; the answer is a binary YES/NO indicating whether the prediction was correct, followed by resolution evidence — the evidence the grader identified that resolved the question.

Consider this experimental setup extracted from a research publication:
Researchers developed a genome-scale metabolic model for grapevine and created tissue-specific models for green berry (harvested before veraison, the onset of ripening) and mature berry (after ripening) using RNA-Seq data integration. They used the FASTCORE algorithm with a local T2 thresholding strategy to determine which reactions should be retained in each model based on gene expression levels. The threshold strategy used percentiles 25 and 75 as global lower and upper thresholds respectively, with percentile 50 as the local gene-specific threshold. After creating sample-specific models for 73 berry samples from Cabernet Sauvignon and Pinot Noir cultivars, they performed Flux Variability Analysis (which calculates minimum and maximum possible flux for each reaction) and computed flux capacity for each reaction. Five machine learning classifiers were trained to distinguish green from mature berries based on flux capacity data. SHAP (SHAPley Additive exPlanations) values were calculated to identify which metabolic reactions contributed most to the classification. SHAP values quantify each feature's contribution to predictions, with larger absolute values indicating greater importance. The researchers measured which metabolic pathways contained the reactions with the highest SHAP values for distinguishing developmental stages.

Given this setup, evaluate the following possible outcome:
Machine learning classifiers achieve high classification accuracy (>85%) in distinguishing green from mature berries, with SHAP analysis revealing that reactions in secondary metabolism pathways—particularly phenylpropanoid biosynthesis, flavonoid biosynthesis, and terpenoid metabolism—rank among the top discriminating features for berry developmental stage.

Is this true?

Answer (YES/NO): NO